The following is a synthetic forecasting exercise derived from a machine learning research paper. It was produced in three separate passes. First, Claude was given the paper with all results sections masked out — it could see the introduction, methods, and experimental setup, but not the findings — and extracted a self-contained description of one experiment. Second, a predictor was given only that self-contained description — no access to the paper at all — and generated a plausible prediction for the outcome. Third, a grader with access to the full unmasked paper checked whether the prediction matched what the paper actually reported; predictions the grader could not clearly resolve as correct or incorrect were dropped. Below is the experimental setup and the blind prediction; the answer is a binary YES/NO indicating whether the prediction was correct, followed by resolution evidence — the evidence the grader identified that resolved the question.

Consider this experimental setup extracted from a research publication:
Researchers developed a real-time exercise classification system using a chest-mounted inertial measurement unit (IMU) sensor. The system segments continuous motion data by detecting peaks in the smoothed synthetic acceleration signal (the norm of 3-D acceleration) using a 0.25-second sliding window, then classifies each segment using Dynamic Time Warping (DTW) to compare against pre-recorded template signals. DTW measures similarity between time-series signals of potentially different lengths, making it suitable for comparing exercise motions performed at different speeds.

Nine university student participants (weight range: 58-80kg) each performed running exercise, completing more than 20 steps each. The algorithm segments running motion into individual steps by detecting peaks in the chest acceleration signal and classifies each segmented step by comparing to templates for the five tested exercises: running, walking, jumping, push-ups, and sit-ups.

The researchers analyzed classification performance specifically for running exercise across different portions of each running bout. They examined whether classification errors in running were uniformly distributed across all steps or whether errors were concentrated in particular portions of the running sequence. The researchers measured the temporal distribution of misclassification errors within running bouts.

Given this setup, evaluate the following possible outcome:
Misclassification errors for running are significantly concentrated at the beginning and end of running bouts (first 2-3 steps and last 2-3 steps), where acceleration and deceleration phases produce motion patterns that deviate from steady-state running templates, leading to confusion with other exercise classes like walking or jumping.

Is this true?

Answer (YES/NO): YES